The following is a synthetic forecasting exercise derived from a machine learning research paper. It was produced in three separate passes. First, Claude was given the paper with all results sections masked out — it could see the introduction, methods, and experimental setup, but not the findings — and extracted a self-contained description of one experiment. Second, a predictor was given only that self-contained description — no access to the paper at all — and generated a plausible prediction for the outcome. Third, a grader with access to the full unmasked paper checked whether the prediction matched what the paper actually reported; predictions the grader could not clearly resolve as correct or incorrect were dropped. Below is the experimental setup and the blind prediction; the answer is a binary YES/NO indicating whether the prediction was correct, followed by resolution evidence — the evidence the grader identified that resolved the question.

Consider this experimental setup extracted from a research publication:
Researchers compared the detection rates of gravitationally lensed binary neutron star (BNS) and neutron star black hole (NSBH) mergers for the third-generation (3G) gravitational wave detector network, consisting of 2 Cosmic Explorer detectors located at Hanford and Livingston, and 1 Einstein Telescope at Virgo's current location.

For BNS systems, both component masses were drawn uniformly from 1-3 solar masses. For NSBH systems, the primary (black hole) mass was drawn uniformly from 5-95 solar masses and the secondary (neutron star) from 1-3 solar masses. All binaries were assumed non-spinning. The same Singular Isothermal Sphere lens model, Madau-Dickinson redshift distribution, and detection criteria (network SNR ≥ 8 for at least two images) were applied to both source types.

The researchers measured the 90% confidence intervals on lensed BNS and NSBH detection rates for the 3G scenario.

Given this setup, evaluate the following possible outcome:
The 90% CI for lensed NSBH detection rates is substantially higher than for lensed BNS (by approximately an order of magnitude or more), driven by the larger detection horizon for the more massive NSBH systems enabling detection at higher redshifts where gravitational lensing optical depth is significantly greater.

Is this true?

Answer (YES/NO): NO